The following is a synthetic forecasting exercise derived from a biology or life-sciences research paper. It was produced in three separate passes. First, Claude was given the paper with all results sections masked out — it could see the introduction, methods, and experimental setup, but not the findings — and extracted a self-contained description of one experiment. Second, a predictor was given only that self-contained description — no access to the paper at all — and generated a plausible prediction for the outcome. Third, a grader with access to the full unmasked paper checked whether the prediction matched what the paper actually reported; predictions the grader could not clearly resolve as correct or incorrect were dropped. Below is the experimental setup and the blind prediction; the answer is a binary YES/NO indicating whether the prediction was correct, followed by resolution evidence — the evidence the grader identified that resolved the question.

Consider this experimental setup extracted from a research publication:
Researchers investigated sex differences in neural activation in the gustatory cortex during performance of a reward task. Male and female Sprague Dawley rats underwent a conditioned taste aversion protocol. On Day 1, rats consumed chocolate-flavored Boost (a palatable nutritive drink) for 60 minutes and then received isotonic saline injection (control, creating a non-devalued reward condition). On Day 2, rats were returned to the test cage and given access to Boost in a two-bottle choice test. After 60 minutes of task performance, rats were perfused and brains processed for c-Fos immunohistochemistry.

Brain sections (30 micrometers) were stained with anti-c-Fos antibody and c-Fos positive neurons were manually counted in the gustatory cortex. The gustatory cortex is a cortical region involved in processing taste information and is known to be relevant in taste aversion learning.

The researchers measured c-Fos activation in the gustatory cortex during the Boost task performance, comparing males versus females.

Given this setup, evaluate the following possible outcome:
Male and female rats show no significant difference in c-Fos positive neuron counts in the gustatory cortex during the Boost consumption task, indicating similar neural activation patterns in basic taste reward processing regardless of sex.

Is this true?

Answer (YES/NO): NO